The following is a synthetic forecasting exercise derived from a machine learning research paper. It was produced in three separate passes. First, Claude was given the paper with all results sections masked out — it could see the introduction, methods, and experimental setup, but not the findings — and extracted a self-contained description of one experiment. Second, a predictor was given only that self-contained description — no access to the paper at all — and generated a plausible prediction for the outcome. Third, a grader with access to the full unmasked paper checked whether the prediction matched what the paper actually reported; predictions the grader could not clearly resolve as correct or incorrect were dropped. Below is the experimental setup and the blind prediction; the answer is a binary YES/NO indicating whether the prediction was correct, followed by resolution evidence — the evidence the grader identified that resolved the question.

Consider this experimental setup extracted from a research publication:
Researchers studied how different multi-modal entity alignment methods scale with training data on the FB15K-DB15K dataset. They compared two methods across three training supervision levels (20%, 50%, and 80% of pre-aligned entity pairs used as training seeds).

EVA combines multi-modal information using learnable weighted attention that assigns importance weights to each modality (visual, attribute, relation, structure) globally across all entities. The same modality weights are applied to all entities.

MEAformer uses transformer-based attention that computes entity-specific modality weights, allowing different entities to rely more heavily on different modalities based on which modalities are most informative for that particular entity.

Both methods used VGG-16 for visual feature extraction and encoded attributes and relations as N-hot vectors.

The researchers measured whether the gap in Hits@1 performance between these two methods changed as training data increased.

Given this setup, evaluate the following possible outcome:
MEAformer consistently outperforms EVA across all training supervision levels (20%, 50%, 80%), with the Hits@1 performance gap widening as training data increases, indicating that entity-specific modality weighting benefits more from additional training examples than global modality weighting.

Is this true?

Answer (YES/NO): NO